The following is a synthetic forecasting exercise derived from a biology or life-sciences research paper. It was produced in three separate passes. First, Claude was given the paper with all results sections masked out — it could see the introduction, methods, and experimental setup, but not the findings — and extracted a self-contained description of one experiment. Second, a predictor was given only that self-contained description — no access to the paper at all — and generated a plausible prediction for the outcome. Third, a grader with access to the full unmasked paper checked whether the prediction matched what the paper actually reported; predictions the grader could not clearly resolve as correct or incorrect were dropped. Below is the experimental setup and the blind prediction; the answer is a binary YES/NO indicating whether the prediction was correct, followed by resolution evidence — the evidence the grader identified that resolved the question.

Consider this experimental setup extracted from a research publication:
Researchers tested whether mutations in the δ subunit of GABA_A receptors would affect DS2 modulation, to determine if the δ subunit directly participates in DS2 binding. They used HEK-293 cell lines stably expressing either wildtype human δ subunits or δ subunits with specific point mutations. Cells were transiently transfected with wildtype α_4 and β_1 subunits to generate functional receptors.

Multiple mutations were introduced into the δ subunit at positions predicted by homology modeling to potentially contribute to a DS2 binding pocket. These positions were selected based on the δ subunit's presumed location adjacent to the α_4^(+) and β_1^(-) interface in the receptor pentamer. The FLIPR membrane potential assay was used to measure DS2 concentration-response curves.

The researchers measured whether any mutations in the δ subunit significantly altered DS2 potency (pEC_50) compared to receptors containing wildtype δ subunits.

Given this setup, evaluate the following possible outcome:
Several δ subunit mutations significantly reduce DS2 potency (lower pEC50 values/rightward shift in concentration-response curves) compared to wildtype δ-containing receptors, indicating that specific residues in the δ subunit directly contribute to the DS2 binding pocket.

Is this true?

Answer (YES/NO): NO